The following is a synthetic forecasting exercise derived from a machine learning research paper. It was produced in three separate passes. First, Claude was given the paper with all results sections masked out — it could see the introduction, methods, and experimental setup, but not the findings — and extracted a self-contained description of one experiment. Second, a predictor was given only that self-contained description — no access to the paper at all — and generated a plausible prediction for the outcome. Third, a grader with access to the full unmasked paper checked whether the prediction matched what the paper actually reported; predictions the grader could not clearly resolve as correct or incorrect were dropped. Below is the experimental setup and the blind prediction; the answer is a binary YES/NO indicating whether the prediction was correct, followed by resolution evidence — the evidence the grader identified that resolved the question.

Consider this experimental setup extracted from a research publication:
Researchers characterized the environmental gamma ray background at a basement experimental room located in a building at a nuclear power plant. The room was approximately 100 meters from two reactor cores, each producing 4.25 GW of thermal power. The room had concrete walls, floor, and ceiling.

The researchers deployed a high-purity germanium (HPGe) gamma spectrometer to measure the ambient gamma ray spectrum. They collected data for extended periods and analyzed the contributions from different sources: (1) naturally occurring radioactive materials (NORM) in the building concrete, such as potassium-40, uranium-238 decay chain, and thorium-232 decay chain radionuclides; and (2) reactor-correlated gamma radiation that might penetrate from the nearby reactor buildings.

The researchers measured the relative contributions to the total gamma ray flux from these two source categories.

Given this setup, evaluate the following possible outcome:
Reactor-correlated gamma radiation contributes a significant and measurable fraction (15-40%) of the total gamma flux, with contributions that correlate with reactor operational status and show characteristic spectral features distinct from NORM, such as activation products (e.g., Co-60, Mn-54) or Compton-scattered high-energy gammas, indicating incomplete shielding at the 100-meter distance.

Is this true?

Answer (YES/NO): NO